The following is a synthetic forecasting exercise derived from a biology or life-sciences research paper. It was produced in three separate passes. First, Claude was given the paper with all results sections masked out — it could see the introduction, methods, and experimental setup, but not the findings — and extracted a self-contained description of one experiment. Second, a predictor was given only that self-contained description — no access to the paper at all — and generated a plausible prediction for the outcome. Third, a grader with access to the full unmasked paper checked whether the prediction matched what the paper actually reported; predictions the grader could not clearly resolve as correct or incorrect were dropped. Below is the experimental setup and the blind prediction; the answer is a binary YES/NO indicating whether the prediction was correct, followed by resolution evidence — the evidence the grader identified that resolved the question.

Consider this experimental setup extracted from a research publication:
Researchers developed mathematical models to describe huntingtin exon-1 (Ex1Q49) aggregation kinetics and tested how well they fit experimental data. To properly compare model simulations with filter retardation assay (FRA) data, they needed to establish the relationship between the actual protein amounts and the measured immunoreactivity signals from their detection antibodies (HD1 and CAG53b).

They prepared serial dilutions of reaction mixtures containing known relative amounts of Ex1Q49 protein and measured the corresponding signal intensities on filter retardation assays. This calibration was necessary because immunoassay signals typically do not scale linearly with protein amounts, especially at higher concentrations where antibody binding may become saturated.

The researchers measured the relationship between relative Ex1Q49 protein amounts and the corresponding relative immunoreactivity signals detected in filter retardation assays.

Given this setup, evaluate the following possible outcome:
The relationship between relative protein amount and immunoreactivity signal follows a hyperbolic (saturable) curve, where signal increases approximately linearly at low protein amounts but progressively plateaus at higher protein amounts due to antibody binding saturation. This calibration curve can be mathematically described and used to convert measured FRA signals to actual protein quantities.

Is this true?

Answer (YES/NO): NO